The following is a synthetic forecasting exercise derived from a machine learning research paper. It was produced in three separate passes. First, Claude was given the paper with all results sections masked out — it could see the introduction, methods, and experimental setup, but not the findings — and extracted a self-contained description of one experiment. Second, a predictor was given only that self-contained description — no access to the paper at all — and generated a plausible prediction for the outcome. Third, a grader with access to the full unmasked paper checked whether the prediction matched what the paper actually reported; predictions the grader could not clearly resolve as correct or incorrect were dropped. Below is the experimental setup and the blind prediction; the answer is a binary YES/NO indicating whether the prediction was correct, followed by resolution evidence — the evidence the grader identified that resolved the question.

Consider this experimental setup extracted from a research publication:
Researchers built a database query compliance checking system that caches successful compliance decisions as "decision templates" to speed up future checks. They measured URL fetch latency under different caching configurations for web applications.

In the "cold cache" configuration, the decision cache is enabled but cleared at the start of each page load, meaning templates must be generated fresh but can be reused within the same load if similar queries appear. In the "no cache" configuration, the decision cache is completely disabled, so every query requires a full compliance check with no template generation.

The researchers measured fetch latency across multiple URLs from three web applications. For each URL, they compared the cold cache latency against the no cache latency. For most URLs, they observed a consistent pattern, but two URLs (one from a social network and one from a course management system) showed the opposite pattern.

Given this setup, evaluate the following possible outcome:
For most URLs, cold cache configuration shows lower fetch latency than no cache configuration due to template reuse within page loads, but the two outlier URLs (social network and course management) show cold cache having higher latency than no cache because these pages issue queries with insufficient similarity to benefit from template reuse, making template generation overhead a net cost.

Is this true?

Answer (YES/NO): NO